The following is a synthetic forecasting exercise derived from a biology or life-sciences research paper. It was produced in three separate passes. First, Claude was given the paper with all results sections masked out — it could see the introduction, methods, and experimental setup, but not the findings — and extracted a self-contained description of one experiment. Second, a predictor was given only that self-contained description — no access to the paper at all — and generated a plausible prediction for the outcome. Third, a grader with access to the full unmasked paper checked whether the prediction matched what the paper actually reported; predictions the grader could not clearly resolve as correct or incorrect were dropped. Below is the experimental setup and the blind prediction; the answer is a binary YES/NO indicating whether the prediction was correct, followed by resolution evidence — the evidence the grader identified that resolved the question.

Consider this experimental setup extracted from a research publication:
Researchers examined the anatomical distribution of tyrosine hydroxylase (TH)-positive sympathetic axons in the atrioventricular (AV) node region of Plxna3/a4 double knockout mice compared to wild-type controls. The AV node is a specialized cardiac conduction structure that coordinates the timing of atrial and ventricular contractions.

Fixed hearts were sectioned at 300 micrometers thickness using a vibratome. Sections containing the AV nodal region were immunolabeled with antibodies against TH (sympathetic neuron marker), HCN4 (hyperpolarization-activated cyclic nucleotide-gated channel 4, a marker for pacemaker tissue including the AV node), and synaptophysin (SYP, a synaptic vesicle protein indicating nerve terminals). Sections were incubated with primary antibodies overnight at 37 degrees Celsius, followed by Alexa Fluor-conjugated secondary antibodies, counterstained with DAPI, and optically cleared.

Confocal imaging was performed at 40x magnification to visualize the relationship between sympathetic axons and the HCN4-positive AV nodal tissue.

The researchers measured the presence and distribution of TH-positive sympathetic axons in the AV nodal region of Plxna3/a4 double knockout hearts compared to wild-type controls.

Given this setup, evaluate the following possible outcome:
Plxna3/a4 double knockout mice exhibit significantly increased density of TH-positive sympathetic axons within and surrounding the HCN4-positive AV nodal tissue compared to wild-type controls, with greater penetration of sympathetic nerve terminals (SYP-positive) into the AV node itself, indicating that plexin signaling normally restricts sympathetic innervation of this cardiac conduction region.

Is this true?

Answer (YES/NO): NO